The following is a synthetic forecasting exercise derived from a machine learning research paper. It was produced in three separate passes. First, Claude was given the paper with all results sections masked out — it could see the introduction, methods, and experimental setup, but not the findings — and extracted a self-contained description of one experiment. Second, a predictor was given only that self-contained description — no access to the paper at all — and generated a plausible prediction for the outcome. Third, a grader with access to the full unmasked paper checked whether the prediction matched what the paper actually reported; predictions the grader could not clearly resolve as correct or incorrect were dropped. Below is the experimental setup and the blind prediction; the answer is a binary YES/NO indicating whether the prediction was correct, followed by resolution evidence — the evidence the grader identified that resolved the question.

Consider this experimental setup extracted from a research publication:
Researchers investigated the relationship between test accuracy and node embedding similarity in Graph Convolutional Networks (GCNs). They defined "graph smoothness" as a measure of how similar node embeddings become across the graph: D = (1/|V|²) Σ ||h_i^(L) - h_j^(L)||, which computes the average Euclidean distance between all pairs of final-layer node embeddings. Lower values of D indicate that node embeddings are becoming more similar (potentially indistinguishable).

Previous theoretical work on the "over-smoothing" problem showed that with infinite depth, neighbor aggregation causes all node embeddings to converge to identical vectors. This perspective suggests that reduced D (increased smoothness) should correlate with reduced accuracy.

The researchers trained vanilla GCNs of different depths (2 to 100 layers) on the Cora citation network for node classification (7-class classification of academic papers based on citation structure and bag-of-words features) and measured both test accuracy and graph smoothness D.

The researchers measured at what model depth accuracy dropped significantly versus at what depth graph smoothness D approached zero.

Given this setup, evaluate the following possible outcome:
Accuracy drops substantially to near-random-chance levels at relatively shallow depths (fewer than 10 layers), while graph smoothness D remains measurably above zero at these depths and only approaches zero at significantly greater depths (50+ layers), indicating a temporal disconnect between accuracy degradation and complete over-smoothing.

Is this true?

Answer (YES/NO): NO